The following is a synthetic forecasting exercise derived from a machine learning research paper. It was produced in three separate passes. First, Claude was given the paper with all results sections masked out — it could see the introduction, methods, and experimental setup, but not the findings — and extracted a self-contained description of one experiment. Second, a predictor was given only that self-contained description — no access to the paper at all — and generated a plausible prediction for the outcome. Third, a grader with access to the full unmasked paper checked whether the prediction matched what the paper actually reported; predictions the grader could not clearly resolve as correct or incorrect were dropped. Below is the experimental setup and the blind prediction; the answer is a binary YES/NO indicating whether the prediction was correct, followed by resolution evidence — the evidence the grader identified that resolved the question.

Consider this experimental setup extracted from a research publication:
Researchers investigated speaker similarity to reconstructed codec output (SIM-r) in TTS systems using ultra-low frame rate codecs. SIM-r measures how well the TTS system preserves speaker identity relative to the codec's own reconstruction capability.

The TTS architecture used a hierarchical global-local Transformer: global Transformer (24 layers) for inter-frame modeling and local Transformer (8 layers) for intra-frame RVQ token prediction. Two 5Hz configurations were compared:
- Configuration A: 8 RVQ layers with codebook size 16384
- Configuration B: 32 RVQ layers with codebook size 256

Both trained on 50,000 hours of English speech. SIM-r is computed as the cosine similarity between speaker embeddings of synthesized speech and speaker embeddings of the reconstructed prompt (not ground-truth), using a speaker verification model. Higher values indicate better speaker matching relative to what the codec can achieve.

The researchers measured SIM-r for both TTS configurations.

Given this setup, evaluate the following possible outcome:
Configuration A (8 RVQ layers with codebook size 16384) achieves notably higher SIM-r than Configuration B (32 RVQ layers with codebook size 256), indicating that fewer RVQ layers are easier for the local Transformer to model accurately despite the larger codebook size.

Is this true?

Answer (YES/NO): NO